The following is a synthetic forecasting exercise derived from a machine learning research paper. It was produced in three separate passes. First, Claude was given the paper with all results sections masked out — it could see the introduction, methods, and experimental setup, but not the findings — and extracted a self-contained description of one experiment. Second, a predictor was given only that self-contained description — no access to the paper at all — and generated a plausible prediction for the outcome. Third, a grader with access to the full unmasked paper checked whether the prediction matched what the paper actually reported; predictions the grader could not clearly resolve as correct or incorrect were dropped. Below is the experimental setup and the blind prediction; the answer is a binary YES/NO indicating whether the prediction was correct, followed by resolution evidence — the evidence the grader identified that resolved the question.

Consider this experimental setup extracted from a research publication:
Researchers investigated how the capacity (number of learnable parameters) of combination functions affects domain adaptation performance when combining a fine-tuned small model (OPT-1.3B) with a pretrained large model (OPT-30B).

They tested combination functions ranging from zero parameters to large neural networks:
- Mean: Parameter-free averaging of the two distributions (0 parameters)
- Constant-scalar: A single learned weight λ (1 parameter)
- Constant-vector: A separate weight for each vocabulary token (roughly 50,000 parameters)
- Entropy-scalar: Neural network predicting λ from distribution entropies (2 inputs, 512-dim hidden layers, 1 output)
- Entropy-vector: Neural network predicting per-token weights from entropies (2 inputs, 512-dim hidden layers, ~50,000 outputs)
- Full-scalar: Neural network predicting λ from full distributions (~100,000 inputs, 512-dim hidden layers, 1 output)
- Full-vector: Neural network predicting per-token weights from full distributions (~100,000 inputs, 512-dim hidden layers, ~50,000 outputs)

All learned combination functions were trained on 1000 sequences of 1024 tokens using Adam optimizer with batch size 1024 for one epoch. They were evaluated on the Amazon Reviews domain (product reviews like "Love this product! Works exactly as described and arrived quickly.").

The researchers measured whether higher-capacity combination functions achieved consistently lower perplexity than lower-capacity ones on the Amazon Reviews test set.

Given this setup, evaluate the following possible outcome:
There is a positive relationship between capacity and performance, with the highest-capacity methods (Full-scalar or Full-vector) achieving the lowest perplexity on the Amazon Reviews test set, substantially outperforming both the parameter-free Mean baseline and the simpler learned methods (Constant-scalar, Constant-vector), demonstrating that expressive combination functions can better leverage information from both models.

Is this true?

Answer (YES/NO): NO